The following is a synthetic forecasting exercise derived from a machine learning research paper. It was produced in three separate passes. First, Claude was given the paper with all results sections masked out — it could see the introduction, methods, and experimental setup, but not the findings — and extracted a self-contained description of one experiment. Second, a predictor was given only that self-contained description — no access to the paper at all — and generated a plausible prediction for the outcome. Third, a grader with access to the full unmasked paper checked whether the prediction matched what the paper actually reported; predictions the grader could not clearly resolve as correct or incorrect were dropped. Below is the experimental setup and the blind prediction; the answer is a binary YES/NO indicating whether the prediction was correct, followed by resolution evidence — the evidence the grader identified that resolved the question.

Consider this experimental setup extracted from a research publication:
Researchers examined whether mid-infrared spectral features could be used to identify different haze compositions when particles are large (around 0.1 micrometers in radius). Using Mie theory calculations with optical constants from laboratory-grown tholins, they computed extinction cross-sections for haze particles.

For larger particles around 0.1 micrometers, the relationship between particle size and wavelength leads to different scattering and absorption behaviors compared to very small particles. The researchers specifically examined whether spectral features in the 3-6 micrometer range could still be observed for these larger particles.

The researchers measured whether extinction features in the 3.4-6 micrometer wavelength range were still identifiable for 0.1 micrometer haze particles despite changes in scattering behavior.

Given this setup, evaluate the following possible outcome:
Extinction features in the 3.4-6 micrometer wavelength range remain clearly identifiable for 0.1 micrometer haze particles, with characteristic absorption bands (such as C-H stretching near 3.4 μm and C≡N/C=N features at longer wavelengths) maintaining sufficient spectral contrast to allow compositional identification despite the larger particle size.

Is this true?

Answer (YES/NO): YES